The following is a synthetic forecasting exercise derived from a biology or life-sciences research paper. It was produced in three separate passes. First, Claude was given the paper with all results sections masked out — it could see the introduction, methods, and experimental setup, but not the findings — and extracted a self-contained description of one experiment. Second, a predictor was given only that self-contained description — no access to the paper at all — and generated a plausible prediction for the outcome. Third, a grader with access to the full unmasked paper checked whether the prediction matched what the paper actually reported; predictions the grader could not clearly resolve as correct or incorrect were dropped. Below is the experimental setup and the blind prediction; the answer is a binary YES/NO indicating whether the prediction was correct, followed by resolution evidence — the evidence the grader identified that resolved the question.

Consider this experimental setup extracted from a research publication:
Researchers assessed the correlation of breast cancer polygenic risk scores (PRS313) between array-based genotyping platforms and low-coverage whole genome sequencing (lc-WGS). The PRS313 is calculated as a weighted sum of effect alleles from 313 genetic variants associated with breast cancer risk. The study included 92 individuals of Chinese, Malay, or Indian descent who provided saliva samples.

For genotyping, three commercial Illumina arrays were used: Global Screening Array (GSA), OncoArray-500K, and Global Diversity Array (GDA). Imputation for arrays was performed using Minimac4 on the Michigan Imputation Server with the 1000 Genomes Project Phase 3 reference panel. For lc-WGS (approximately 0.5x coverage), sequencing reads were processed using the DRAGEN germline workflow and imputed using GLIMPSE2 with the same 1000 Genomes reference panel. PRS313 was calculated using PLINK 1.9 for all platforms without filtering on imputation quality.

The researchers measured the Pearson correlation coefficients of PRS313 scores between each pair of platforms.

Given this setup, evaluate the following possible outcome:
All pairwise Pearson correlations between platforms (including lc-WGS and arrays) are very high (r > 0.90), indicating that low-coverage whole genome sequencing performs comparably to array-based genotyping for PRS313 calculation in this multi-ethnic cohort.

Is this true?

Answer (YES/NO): NO